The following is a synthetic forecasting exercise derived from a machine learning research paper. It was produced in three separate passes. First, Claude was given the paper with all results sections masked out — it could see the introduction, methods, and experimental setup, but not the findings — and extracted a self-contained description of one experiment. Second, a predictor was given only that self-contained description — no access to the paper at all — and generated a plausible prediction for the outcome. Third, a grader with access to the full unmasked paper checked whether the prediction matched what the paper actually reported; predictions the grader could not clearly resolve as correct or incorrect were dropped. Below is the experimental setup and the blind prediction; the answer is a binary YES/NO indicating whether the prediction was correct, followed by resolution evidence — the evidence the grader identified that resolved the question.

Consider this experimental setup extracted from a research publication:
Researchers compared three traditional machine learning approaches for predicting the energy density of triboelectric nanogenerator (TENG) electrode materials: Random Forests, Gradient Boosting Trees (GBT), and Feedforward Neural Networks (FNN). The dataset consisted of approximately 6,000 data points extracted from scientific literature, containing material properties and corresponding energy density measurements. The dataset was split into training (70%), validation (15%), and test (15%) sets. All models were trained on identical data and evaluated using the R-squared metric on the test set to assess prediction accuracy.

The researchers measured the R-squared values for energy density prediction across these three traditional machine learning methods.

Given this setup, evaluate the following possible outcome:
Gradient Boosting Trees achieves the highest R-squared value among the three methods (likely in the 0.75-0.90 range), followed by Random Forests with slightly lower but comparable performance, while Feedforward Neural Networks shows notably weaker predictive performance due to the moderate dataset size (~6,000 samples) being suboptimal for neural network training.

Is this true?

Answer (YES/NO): YES